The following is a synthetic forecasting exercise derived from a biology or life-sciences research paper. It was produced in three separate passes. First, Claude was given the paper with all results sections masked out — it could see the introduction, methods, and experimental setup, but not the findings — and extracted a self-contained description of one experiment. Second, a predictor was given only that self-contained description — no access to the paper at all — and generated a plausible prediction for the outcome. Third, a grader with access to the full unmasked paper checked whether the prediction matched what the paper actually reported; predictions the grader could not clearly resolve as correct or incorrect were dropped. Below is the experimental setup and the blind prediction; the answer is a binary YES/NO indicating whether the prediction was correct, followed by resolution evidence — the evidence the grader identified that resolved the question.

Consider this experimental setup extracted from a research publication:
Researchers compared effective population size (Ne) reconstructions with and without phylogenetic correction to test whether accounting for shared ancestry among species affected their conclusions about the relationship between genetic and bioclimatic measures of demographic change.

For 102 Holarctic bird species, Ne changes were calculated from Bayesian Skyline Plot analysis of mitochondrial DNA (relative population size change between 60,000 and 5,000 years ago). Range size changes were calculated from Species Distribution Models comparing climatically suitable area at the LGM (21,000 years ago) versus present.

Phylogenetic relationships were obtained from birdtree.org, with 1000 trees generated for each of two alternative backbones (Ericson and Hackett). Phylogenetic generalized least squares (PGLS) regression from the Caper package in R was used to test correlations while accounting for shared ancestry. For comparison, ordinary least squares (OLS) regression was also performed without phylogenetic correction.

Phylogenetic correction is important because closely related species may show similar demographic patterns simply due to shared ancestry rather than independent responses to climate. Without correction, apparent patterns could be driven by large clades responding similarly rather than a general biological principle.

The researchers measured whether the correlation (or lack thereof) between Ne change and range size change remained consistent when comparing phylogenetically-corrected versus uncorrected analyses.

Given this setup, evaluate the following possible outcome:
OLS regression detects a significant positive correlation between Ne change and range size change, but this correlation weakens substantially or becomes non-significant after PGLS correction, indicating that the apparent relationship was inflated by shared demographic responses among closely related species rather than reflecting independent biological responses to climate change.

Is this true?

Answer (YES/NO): NO